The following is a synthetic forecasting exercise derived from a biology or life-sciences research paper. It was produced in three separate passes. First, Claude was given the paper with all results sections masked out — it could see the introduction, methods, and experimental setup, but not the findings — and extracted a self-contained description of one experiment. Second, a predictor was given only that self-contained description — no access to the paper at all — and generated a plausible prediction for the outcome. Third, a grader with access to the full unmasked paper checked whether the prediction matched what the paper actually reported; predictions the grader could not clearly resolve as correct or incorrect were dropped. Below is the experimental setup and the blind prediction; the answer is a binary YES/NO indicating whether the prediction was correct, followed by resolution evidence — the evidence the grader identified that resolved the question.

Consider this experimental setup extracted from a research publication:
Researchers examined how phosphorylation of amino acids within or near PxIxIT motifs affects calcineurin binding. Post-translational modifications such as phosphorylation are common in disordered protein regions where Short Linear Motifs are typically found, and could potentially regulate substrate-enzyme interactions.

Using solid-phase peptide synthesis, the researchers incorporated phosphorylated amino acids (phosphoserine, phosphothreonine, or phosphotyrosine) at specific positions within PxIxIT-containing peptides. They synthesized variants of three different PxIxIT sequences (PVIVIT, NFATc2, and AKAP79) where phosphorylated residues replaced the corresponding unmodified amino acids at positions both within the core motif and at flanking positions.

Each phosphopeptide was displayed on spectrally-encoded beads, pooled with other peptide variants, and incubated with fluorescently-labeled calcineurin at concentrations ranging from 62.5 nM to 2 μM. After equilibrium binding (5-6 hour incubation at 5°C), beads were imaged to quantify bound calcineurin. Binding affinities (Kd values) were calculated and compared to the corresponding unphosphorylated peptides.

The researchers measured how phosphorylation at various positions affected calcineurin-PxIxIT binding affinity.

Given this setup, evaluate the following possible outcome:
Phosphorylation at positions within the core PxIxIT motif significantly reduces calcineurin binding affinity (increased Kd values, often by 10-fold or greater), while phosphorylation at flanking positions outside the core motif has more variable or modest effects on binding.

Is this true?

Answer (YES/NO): NO